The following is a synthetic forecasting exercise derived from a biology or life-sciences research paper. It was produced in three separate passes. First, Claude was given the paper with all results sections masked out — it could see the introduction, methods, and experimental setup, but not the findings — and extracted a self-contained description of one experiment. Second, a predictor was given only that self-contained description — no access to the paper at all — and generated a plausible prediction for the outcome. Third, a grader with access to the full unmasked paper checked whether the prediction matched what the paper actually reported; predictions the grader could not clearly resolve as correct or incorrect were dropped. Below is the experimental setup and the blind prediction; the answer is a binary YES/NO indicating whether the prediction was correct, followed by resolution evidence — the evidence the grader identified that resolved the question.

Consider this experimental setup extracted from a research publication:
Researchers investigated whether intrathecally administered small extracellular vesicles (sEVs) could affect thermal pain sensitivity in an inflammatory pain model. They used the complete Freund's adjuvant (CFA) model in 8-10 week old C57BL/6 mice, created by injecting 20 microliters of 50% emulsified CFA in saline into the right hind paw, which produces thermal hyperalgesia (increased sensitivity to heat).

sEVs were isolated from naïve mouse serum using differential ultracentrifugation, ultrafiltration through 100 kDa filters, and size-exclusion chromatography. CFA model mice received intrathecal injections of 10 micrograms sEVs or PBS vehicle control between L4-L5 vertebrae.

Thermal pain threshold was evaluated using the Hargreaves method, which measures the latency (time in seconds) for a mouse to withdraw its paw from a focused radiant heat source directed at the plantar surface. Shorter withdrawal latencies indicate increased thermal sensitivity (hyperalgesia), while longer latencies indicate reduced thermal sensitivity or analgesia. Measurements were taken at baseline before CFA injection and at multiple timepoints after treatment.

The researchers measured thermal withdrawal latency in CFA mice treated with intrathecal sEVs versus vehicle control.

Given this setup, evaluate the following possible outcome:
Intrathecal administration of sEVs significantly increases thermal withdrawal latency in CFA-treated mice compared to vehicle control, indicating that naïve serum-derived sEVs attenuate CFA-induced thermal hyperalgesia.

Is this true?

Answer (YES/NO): NO